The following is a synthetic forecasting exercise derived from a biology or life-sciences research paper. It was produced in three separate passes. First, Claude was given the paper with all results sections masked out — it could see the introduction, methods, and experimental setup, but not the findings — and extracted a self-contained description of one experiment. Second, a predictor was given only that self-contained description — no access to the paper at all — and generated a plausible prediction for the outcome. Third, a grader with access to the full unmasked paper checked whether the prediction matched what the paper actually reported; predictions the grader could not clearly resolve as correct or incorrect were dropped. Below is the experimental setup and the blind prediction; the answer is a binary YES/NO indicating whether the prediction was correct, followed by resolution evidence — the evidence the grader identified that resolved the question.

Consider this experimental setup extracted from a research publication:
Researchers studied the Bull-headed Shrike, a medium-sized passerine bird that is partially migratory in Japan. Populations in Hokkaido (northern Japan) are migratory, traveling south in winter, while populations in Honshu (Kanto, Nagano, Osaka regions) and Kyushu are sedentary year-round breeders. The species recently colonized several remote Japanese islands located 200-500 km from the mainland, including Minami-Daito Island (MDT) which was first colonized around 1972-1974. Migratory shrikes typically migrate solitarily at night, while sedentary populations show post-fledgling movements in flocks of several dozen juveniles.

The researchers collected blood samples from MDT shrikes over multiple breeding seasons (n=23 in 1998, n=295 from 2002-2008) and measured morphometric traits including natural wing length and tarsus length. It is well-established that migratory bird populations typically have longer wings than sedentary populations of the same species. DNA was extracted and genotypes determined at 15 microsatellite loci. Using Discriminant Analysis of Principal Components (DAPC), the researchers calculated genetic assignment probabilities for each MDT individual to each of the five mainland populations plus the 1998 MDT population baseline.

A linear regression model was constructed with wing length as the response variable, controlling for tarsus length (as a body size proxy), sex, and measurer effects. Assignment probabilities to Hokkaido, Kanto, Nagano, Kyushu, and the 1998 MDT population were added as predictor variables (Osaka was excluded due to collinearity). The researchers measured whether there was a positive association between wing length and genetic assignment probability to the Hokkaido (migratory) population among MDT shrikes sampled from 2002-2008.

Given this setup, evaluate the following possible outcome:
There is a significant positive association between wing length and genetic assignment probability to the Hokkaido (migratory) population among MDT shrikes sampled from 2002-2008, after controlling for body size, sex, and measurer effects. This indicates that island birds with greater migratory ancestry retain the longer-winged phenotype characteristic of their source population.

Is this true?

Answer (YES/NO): YES